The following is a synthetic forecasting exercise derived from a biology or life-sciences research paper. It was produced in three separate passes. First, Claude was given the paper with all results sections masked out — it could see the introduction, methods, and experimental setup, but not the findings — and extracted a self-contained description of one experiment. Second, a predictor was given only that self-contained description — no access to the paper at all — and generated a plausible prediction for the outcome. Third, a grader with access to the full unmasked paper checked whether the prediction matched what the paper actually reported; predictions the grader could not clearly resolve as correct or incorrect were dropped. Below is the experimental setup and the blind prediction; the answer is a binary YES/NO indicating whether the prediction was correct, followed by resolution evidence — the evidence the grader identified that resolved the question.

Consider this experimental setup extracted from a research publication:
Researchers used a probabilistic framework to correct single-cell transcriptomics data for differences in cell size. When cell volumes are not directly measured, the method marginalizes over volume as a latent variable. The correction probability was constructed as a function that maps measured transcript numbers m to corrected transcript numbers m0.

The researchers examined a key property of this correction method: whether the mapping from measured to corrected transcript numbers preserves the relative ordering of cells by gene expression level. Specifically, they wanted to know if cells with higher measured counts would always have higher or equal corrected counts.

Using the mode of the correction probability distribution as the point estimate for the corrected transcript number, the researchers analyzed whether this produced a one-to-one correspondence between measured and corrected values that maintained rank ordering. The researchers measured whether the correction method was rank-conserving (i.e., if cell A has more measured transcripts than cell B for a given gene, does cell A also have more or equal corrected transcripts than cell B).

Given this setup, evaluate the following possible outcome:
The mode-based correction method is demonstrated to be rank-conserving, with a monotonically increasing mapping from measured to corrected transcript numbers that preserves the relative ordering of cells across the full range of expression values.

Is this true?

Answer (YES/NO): YES